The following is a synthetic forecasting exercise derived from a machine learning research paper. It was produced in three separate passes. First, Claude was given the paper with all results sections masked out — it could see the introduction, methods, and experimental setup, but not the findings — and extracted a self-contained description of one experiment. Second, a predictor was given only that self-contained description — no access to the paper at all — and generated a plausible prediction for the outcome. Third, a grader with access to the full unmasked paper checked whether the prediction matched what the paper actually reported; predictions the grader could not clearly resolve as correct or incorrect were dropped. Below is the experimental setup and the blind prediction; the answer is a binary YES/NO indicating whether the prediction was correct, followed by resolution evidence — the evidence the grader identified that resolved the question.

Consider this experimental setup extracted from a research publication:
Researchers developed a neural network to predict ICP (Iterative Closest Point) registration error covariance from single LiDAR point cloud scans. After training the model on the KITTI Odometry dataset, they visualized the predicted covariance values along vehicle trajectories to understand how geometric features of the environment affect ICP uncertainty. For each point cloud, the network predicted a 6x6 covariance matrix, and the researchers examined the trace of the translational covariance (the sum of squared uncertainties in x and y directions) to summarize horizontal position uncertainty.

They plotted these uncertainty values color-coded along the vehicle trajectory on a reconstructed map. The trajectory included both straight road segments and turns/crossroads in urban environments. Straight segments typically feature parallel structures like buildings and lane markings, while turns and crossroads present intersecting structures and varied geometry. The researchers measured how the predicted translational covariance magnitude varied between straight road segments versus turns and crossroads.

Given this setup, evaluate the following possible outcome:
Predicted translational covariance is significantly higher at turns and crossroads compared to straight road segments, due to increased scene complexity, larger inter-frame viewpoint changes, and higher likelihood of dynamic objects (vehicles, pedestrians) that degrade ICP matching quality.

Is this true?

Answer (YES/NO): NO